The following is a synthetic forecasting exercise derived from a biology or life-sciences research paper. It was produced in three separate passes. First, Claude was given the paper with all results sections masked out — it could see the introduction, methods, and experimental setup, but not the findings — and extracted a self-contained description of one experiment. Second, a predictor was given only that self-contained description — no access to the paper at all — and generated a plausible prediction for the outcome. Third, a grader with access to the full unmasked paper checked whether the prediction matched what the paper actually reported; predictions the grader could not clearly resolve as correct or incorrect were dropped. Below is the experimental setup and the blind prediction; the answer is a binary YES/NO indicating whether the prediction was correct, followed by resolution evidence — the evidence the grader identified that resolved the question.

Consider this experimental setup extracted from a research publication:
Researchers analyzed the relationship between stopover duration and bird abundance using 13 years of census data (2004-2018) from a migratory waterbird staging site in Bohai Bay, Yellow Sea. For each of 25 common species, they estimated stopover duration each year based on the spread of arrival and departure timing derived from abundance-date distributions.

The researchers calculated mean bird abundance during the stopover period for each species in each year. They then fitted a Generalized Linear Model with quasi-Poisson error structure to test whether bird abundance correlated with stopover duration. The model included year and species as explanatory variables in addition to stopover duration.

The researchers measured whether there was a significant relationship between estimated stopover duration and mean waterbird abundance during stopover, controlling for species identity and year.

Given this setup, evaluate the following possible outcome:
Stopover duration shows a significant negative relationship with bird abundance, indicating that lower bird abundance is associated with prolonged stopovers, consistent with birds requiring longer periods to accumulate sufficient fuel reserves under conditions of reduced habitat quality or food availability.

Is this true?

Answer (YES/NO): NO